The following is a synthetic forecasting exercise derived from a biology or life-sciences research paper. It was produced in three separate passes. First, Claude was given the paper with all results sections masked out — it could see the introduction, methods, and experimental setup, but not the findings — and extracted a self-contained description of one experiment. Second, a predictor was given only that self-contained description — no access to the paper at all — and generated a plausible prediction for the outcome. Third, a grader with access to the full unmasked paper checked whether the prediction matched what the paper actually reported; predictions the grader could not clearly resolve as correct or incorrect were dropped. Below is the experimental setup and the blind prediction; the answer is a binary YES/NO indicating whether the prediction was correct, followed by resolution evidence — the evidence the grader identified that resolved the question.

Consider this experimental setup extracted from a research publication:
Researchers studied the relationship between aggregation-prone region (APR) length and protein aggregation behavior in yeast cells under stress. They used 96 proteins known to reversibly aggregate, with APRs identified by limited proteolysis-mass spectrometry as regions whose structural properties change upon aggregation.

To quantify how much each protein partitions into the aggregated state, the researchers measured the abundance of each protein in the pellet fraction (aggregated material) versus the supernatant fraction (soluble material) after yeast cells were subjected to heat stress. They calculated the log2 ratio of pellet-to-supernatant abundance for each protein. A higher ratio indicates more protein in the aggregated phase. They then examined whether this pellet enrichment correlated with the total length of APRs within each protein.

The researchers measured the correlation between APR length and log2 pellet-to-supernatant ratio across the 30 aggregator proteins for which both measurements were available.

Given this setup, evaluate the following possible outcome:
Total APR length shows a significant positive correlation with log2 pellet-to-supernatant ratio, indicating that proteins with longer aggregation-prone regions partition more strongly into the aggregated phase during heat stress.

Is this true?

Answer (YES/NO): YES